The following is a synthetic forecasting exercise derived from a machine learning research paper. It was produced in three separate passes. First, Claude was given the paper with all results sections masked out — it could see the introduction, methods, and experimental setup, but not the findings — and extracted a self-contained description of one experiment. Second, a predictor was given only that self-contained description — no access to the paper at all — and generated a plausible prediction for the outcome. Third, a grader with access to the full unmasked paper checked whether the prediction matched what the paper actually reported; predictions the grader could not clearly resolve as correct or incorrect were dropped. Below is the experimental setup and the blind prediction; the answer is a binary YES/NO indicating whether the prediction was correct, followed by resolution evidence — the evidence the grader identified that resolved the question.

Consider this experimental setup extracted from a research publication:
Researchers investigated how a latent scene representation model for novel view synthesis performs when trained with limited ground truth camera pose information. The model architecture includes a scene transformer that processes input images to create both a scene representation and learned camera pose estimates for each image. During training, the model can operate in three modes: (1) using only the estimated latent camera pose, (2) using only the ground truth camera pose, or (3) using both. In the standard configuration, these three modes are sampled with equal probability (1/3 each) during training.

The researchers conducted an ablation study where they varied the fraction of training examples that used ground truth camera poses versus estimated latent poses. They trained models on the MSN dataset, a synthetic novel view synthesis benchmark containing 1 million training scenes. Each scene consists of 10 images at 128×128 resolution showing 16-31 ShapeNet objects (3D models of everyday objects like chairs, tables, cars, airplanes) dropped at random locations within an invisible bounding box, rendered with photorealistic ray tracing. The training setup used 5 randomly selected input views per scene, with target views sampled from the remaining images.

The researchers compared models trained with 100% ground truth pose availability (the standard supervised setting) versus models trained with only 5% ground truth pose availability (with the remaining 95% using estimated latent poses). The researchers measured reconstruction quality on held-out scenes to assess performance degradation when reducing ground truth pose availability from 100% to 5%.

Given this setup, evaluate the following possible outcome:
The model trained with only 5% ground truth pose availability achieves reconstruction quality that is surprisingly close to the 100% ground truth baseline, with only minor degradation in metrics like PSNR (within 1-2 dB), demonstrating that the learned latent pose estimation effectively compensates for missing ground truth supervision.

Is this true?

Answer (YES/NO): YES